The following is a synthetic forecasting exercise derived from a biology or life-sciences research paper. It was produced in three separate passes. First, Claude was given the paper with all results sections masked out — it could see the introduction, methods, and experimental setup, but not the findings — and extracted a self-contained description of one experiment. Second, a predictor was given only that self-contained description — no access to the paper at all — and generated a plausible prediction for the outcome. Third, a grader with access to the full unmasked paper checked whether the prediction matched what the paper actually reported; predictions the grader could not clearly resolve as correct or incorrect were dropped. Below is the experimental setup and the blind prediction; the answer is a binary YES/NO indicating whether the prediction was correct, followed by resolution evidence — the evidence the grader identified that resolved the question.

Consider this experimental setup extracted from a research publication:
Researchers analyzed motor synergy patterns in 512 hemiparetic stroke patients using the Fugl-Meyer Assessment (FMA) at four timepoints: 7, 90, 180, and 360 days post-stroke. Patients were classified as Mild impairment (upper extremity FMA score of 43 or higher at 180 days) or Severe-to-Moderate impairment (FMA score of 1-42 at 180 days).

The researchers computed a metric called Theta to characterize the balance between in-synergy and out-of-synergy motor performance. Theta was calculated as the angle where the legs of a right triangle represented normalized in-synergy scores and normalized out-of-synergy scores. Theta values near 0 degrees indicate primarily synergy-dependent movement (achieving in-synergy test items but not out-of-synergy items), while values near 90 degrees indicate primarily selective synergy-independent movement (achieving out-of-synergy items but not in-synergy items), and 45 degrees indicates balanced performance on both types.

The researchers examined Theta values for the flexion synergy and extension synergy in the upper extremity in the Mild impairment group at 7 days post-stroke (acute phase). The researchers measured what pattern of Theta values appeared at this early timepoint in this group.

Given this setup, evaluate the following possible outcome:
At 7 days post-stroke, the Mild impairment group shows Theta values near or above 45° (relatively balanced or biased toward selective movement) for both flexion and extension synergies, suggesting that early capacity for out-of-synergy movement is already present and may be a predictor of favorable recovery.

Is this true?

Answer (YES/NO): YES